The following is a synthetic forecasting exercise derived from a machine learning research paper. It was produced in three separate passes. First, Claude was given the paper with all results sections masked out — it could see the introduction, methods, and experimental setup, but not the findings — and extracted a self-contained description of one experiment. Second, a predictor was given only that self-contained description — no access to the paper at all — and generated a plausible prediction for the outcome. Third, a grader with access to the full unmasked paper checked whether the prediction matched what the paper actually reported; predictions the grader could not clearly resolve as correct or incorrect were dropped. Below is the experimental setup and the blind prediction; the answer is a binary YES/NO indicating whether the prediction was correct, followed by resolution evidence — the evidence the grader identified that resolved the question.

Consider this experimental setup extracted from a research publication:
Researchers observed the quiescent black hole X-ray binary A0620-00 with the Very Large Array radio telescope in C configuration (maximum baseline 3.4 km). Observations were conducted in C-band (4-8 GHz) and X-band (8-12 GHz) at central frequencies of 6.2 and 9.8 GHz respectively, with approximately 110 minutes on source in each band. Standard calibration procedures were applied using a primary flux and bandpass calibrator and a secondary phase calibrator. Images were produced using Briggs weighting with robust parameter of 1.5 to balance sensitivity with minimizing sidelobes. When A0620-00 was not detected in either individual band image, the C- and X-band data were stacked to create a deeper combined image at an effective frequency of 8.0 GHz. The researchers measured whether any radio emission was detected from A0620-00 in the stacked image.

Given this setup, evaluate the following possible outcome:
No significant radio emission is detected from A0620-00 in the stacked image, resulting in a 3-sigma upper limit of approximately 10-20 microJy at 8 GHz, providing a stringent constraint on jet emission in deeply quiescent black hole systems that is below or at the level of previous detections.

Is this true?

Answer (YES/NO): NO